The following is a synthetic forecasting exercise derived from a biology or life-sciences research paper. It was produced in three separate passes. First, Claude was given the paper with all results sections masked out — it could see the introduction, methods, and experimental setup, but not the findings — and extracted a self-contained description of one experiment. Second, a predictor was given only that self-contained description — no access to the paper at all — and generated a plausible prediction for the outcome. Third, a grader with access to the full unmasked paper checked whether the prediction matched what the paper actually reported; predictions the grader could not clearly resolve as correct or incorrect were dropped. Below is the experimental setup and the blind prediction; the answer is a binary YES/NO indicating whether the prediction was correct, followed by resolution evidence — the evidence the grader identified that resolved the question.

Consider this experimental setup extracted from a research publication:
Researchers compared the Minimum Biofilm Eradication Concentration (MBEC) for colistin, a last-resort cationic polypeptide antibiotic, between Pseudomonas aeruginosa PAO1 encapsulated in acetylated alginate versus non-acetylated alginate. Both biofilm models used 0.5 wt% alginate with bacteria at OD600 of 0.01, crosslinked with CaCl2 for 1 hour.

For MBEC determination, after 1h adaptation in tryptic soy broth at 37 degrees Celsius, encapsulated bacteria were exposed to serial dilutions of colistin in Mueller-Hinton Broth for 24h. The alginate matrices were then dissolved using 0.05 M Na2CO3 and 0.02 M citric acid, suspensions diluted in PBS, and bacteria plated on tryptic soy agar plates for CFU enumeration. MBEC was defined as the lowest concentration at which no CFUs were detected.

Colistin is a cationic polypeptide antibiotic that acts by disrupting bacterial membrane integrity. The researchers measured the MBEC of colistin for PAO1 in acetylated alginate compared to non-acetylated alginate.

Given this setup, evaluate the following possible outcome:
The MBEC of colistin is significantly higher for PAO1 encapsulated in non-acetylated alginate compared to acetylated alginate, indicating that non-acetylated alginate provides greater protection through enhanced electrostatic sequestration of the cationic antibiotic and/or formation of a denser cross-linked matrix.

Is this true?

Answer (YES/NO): NO